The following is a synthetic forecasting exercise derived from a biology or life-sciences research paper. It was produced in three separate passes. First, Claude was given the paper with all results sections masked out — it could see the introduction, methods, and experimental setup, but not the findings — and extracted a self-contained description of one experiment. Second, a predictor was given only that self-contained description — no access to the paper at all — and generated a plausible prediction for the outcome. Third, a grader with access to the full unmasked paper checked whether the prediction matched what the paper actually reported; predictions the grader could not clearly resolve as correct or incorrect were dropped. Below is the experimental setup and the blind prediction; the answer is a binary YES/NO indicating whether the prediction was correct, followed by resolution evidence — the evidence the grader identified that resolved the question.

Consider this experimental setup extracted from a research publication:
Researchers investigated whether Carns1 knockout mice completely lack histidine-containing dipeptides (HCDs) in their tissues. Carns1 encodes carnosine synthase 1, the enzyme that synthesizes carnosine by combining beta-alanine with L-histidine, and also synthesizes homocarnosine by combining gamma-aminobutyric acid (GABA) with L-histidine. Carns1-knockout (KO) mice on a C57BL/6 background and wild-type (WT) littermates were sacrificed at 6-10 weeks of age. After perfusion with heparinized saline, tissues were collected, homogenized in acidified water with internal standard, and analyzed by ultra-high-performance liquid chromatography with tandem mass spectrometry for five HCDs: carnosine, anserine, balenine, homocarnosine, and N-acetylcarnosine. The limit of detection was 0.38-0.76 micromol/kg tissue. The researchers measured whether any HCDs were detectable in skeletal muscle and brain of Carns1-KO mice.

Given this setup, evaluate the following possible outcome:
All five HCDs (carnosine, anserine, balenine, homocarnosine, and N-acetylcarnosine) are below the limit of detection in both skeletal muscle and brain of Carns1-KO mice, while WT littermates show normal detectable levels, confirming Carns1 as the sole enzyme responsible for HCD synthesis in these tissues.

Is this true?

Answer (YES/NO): YES